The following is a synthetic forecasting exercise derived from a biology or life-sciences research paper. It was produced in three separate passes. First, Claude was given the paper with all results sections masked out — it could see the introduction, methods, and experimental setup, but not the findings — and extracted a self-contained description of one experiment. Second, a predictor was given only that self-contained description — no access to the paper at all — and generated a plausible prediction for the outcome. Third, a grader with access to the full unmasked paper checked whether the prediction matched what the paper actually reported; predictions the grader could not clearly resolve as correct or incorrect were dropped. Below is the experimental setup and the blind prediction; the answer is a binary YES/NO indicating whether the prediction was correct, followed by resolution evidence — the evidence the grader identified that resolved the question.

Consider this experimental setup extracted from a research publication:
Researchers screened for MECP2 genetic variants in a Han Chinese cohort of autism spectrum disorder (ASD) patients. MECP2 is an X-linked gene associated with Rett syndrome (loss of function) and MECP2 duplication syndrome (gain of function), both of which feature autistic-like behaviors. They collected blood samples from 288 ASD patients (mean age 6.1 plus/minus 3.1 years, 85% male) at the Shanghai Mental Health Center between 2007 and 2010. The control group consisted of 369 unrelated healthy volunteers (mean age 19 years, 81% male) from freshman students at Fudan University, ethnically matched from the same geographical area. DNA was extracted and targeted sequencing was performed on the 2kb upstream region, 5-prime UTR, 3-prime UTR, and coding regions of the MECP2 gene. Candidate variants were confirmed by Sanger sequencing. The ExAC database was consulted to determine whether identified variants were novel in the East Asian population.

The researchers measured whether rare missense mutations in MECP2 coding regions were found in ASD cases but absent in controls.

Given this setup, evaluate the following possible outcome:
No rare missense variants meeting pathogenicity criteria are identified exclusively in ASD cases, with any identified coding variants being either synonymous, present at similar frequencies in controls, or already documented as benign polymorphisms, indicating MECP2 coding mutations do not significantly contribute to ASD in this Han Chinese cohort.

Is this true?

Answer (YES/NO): NO